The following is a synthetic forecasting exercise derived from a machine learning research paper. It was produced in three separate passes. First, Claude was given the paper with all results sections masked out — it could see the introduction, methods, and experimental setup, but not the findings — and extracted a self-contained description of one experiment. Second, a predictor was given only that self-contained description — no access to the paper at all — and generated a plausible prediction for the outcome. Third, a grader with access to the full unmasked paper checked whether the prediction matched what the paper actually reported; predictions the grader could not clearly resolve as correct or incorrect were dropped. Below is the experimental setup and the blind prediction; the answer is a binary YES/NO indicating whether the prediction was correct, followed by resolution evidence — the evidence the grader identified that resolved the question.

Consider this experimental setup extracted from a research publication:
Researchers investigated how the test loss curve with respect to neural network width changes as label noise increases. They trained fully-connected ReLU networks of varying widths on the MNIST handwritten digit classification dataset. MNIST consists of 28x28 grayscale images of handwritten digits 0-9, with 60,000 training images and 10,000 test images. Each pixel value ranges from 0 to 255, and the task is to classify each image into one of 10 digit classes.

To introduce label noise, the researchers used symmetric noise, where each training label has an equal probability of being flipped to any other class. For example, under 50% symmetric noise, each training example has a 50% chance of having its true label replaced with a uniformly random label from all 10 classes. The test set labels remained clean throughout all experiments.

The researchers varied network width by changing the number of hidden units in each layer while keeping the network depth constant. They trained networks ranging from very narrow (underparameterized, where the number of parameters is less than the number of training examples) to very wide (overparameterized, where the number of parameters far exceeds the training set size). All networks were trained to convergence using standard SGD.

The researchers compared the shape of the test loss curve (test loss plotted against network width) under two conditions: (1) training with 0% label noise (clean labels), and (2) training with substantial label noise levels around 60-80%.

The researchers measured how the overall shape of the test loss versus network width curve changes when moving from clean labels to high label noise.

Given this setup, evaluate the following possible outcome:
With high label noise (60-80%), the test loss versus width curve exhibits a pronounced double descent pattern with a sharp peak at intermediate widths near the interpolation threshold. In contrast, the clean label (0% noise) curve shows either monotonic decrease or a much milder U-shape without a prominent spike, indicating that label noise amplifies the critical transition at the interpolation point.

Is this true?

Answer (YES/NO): NO